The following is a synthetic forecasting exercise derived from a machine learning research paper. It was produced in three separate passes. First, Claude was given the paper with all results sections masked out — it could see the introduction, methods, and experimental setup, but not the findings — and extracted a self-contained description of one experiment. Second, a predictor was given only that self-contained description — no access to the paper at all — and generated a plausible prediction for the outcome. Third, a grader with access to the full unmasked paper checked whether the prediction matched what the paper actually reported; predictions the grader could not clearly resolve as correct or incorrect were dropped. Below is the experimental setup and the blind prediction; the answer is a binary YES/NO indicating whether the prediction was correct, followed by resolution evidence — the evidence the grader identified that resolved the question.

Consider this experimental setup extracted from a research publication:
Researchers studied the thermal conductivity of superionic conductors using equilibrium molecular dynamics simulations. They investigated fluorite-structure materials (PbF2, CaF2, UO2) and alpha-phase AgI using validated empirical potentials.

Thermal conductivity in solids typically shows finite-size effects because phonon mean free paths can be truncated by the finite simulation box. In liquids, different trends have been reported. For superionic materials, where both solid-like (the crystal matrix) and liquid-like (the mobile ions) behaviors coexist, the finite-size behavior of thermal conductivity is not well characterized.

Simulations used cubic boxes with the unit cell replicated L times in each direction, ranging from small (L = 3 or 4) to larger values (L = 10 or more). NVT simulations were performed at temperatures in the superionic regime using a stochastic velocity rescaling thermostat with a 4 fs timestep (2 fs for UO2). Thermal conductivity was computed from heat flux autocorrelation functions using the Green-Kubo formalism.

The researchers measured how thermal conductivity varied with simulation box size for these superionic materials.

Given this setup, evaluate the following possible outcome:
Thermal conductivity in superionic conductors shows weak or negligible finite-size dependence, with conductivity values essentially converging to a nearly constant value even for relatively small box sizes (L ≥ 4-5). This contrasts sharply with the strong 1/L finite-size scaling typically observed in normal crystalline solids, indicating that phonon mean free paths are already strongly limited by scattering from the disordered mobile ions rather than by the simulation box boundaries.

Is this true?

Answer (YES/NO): NO